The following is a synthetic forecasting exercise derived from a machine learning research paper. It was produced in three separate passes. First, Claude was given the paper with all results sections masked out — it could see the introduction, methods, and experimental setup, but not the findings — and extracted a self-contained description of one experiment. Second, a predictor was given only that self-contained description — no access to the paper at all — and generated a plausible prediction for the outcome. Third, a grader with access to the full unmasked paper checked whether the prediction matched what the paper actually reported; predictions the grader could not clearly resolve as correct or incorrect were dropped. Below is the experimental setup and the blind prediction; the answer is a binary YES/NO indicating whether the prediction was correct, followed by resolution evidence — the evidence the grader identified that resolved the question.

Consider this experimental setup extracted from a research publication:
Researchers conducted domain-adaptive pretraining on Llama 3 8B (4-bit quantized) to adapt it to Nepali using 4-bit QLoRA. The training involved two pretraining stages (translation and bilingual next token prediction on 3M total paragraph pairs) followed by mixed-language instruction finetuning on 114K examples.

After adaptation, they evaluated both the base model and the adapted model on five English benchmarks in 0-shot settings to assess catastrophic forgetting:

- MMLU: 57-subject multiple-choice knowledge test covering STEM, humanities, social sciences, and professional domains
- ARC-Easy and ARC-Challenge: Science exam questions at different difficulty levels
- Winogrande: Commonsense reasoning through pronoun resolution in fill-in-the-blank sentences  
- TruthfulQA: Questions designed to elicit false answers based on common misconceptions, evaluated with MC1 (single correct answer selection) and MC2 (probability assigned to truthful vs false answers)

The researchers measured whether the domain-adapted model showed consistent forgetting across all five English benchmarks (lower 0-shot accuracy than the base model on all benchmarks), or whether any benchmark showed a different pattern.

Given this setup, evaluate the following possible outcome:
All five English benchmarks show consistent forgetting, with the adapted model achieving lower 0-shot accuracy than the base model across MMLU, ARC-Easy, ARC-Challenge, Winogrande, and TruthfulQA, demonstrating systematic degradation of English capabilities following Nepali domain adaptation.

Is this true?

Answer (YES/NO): NO